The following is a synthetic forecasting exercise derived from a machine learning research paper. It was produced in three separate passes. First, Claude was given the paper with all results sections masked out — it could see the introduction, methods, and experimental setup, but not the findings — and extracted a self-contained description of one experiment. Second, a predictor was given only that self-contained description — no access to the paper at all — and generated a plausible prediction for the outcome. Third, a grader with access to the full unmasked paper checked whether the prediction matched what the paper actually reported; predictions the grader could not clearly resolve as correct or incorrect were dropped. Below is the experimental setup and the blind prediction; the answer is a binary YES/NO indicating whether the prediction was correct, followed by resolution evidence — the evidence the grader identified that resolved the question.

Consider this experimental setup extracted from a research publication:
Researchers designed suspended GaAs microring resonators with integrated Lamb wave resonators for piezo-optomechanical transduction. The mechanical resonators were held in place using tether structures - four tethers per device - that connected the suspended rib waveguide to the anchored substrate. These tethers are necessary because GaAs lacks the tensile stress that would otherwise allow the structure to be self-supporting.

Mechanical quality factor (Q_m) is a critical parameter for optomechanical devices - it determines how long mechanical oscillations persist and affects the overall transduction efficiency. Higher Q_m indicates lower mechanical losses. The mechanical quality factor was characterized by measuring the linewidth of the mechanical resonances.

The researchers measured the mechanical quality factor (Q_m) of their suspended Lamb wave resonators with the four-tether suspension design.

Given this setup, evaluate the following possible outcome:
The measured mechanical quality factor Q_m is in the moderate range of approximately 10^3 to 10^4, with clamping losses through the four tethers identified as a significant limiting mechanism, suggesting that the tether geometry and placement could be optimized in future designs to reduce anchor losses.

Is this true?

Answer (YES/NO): NO